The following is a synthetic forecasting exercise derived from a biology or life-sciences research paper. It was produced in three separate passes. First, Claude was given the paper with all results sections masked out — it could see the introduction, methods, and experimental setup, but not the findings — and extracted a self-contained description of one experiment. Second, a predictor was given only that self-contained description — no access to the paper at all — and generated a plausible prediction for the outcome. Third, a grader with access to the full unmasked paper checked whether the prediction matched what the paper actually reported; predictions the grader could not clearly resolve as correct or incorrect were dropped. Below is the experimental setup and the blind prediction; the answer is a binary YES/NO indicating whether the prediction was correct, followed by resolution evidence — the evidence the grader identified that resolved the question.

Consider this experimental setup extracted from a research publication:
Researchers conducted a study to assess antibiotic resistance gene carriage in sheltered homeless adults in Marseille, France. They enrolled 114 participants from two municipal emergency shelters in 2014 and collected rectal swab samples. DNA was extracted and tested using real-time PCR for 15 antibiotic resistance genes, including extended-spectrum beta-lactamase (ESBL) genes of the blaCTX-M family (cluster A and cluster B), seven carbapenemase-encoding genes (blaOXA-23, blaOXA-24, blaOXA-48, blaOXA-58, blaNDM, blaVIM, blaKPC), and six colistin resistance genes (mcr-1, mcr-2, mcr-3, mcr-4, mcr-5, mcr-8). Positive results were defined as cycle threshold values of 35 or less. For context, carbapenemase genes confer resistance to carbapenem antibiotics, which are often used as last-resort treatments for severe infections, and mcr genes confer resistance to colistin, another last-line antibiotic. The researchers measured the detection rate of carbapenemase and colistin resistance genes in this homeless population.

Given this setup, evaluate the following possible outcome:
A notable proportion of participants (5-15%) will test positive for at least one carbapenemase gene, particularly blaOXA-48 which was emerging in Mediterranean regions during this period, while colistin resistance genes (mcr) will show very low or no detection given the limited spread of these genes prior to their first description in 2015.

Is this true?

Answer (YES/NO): NO